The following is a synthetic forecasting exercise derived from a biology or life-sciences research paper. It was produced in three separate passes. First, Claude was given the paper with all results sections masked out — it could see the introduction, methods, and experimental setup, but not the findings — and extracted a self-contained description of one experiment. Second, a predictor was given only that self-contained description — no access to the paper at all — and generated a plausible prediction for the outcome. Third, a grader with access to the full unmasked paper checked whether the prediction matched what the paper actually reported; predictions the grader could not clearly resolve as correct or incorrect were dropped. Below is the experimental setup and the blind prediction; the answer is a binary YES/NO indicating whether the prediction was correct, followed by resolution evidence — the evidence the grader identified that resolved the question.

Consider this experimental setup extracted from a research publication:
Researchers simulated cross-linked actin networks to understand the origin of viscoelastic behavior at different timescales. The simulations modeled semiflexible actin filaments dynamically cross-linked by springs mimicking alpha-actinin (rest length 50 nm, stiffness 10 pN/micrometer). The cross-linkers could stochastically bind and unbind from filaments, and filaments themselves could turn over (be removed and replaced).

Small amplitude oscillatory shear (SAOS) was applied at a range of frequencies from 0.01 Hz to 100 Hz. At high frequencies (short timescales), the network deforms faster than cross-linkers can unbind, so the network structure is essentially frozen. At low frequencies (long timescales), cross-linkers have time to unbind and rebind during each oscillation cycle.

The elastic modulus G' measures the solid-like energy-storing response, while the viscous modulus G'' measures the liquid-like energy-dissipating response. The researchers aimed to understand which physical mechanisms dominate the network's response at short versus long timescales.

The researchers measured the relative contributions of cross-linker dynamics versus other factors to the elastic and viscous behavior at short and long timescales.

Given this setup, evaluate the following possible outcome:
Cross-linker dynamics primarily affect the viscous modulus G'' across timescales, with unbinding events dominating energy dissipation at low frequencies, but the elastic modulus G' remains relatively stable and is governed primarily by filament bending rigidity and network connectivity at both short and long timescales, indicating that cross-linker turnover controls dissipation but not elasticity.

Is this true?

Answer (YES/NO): NO